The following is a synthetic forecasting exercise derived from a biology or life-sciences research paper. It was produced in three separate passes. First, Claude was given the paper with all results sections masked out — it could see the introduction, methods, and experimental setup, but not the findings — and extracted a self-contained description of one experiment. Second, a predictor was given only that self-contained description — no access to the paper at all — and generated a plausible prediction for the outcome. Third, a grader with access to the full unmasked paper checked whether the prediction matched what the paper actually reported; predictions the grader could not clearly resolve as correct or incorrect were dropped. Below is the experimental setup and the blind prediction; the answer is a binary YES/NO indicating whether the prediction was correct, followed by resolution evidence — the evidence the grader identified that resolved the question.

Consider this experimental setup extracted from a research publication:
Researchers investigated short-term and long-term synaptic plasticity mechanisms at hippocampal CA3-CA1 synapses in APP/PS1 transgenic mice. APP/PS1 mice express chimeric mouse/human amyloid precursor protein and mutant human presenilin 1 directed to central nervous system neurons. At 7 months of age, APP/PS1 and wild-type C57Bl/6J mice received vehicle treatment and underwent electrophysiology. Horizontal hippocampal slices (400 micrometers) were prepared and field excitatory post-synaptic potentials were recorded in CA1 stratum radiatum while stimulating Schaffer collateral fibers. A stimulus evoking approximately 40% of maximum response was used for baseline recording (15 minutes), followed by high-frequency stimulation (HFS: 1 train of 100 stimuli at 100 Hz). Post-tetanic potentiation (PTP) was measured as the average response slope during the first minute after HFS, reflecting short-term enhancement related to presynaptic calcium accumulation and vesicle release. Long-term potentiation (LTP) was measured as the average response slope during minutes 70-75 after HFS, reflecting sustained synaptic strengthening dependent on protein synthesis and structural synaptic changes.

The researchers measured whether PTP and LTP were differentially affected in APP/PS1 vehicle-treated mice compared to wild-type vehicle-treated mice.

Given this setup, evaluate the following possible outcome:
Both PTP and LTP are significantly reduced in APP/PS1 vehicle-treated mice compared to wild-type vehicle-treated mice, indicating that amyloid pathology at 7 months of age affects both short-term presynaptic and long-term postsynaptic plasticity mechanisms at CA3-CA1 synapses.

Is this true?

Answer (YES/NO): NO